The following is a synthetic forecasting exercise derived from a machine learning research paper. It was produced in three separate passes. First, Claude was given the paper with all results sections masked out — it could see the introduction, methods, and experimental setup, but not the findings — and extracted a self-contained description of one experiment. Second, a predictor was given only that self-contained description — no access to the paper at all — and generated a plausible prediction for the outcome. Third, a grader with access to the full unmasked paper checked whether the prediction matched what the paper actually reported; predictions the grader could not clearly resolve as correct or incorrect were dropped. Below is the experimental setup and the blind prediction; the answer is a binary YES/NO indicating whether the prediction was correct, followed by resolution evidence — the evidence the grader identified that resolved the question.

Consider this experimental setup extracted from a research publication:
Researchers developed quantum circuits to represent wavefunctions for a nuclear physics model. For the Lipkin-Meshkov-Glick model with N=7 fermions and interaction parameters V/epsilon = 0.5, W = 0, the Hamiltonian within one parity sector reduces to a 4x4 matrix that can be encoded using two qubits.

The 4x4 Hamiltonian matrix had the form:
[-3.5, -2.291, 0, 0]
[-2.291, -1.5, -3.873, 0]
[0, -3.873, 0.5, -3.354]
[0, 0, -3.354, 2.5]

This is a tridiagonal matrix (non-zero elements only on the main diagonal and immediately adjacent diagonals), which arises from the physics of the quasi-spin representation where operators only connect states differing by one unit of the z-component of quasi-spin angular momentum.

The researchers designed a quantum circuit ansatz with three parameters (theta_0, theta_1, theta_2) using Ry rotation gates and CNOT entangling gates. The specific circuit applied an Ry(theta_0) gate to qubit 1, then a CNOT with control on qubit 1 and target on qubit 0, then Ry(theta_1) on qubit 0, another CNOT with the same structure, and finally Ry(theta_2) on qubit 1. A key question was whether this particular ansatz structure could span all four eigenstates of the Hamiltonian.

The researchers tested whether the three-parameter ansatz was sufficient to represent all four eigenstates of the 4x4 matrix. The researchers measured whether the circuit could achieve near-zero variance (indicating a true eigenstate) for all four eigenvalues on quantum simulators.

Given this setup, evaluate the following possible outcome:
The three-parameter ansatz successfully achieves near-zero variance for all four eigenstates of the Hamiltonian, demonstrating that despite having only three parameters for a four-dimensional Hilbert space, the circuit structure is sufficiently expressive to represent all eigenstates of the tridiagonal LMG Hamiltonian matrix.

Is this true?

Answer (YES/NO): YES